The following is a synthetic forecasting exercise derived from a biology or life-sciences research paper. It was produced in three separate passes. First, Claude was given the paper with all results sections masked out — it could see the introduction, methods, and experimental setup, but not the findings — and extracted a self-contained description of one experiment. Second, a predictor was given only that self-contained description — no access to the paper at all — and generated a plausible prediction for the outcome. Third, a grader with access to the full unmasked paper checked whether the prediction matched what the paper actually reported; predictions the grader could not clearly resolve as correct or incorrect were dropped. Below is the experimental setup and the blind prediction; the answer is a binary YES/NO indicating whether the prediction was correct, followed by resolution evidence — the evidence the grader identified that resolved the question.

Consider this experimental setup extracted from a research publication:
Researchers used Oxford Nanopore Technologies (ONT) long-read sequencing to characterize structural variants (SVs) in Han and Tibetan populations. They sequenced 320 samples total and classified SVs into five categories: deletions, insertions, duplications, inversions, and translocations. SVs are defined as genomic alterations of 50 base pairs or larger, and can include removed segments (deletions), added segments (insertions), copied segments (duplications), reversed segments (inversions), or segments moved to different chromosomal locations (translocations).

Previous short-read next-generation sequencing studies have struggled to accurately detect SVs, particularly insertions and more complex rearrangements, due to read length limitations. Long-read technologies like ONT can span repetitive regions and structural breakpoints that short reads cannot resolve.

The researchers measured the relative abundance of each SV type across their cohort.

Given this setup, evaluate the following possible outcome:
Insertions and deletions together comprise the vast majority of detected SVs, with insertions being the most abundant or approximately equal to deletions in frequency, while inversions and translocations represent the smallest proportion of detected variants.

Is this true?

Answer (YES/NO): NO